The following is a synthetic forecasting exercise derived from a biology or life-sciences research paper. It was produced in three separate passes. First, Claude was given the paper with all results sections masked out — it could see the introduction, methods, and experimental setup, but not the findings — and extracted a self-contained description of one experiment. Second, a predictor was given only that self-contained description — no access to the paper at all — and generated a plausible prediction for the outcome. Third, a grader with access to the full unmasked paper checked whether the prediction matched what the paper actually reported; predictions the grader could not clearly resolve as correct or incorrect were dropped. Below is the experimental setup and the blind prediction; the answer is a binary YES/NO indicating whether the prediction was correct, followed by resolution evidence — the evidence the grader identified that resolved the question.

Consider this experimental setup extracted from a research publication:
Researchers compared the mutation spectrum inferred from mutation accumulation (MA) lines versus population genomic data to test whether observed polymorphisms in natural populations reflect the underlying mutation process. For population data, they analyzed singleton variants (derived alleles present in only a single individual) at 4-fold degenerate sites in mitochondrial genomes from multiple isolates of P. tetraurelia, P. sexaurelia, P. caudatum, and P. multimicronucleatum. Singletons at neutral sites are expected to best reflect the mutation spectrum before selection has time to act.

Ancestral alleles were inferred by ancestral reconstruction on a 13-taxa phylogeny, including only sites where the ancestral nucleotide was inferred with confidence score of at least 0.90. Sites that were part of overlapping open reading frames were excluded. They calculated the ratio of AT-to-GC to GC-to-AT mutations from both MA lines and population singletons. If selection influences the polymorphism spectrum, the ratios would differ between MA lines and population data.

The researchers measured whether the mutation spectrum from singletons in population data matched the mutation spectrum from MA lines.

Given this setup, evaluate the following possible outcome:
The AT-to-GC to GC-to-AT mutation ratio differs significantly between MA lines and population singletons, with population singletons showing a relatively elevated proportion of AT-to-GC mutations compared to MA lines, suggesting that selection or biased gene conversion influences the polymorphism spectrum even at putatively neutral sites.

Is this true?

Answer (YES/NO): NO